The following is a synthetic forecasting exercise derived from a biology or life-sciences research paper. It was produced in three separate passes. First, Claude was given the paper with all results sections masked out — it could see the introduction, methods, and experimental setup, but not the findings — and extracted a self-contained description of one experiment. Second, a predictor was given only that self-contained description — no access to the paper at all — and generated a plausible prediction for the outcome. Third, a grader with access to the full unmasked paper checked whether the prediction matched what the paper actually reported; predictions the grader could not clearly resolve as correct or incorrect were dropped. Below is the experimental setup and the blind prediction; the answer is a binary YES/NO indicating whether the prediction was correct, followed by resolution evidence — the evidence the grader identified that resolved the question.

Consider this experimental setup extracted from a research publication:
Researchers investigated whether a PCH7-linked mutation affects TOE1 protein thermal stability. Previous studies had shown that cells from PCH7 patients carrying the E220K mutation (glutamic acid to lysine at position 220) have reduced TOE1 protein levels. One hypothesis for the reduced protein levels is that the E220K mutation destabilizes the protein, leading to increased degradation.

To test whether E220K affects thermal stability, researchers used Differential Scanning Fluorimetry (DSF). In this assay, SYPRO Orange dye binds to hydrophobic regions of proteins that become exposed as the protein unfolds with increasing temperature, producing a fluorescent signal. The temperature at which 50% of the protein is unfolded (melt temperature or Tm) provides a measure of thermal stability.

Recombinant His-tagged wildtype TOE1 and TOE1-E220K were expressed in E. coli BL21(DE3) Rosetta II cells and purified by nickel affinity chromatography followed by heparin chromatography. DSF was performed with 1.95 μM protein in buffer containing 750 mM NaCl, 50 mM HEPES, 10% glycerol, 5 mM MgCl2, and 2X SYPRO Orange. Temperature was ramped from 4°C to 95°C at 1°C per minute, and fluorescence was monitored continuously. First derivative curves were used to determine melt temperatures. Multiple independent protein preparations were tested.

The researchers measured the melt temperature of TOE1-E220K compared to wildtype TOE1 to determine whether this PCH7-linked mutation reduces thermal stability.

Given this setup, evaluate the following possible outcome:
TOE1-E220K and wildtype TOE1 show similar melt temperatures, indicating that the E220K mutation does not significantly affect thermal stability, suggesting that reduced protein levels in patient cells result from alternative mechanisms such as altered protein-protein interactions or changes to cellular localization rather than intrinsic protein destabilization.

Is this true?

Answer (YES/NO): NO